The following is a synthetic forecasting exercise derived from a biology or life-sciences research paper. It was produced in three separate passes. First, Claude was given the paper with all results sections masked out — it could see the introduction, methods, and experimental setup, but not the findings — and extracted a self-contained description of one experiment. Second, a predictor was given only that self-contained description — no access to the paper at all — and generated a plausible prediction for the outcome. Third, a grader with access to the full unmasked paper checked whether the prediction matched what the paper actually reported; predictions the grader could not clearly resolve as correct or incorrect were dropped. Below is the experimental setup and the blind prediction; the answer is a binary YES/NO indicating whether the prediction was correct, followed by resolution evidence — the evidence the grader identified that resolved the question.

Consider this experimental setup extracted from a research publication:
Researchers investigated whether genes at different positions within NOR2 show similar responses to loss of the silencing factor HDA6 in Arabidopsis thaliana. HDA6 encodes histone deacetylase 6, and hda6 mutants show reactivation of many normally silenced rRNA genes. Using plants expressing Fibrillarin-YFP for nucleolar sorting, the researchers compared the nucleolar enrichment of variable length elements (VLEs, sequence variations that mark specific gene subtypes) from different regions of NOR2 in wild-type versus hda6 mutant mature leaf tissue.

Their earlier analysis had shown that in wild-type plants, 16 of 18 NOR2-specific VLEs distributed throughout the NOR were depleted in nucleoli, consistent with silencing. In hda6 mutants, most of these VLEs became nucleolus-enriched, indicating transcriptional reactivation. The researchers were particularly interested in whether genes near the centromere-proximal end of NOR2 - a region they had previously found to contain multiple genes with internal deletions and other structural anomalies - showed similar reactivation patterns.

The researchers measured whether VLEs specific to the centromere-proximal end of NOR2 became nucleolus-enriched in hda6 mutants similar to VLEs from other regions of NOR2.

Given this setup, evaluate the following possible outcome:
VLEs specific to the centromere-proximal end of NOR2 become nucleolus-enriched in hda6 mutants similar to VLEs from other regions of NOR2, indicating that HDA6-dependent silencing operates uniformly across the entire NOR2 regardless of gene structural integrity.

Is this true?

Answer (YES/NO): NO